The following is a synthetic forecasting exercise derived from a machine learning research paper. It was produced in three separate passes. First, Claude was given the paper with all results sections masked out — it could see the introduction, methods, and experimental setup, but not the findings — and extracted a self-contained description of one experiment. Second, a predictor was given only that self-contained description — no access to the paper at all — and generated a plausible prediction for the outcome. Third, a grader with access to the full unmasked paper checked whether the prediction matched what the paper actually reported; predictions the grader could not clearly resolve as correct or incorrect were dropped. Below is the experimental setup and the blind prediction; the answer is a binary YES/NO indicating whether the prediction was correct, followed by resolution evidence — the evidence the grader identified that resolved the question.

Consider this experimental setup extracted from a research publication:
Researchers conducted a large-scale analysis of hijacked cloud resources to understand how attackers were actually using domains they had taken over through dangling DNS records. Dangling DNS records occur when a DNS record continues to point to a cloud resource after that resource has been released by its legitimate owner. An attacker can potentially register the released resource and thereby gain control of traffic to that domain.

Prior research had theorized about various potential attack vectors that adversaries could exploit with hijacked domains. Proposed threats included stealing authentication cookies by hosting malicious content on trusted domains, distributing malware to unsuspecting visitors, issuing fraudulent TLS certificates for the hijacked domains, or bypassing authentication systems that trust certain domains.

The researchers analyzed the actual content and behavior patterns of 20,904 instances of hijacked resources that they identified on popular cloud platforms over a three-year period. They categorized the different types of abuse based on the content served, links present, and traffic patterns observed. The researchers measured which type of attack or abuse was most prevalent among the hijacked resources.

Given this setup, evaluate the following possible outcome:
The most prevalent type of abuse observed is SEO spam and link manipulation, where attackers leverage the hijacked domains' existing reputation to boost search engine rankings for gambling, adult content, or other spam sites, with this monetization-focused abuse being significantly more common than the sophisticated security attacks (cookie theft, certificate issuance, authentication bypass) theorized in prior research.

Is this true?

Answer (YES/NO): YES